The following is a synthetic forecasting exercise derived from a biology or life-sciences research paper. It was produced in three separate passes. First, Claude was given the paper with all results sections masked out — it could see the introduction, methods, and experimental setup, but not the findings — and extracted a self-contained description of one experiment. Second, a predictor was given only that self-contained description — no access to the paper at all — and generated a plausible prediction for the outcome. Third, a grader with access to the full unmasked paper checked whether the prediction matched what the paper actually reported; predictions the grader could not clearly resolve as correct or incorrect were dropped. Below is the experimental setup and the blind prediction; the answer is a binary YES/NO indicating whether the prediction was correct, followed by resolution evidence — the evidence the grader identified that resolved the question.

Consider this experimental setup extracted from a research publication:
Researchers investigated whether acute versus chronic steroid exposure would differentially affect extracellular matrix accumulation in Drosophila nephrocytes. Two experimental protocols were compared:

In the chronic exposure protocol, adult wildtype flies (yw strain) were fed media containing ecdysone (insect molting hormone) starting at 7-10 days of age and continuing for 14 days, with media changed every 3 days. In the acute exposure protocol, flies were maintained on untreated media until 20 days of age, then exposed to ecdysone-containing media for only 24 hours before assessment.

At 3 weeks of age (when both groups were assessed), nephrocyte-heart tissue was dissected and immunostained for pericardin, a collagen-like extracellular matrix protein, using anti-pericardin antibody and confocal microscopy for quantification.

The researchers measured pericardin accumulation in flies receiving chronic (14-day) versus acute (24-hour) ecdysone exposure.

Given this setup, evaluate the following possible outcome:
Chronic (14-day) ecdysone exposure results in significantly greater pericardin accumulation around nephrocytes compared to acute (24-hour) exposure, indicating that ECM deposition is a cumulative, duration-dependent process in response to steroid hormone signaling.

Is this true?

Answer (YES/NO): YES